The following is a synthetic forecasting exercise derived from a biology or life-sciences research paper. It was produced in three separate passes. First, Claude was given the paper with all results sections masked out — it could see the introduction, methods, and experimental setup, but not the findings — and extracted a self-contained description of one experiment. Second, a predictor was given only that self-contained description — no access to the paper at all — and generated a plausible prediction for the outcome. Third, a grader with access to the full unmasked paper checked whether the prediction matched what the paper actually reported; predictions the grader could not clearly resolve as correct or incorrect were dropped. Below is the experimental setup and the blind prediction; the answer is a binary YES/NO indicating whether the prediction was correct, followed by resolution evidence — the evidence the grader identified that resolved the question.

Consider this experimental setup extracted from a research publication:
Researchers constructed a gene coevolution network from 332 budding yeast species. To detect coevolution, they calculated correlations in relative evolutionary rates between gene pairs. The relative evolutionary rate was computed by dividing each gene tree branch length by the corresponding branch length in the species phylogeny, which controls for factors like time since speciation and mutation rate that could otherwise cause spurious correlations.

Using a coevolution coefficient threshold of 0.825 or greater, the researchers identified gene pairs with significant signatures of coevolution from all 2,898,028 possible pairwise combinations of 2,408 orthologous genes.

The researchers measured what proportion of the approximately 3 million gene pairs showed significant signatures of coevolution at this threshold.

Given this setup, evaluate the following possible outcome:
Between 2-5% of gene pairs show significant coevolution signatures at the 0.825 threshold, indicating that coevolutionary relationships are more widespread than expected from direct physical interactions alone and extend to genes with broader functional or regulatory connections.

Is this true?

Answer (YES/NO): YES